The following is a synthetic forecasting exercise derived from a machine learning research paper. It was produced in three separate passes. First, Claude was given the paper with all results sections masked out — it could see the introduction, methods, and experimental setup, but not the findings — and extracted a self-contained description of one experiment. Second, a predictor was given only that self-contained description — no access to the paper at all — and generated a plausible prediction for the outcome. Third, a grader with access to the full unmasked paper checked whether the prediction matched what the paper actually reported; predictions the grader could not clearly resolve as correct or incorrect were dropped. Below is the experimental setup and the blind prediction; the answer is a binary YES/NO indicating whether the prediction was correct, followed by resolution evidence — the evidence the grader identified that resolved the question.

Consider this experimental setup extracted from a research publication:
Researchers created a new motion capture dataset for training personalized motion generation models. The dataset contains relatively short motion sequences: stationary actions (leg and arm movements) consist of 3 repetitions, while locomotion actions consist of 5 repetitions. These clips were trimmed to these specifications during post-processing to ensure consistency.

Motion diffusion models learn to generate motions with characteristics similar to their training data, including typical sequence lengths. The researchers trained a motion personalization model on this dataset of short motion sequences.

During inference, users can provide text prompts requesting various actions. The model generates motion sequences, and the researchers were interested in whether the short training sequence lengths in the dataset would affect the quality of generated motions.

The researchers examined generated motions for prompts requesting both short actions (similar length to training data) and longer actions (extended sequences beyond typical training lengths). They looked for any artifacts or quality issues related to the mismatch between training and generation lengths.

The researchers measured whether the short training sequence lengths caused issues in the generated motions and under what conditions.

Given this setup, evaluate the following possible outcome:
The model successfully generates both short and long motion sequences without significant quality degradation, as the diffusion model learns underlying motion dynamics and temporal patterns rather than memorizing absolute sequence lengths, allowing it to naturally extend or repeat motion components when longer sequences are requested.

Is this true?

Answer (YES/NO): NO